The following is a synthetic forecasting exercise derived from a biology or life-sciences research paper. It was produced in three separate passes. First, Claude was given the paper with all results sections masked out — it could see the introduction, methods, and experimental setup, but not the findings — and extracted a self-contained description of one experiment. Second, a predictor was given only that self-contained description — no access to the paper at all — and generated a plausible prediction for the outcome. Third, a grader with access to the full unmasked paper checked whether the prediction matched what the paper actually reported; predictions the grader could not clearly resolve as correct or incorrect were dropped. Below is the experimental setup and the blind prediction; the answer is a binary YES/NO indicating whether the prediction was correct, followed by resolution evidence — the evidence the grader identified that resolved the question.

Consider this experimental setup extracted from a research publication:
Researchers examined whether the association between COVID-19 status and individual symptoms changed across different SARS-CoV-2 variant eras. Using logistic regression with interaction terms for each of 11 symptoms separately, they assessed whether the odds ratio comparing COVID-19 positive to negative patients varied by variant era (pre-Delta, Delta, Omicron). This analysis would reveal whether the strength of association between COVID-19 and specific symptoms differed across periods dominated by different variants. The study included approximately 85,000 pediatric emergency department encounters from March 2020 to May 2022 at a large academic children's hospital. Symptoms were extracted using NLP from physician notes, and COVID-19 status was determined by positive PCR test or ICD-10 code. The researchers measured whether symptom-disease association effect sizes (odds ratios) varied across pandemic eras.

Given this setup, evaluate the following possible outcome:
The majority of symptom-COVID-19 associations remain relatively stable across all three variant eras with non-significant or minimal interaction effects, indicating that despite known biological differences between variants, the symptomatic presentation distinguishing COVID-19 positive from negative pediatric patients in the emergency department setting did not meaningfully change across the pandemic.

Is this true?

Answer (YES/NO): NO